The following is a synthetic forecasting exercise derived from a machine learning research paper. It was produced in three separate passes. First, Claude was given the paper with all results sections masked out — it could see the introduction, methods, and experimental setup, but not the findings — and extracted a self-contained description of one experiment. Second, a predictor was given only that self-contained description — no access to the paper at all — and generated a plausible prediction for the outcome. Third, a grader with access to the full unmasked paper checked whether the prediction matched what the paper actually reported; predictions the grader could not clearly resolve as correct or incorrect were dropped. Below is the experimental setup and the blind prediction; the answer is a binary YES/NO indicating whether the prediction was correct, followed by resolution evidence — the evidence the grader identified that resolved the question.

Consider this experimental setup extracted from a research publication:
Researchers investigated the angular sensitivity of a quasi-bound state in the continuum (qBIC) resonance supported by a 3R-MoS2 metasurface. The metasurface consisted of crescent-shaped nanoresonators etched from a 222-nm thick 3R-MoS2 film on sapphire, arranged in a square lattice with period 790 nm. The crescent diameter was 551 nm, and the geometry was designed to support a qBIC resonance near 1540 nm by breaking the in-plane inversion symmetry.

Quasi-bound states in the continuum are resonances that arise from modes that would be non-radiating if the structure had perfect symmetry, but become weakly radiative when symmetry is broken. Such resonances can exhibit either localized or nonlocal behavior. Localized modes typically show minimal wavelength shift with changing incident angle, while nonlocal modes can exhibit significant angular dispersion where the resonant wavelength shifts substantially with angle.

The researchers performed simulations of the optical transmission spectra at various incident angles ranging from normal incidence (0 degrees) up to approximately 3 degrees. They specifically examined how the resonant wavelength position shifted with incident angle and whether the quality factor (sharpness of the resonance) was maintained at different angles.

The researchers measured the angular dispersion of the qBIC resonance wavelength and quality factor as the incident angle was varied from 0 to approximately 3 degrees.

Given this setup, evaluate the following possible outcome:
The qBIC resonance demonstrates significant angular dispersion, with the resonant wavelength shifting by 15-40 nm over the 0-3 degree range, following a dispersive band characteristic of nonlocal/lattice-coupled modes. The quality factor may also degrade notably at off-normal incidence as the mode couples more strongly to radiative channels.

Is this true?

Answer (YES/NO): NO